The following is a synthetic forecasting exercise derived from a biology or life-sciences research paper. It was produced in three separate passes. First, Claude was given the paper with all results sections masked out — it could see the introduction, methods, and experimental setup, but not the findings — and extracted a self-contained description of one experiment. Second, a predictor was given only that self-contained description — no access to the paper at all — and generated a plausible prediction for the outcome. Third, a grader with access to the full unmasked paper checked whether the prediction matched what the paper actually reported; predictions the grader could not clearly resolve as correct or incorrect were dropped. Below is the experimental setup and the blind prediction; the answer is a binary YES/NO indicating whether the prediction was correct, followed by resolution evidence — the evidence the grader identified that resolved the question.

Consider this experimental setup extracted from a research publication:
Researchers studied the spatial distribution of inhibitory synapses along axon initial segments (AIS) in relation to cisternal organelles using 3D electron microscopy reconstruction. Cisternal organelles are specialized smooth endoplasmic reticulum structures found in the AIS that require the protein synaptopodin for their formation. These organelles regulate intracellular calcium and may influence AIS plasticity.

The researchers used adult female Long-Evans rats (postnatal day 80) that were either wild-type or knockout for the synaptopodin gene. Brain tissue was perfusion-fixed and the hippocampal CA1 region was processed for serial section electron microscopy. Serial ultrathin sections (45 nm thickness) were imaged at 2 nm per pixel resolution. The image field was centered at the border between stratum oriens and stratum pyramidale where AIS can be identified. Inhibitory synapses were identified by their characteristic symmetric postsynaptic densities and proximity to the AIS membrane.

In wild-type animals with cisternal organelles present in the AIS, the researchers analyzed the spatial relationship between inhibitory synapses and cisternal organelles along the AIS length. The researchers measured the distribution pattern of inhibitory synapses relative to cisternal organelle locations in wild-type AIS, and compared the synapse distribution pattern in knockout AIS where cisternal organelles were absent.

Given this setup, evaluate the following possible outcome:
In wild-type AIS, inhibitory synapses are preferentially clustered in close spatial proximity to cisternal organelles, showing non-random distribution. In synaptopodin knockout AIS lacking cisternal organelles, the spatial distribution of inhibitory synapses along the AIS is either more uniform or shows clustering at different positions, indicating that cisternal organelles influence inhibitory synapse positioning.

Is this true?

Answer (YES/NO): YES